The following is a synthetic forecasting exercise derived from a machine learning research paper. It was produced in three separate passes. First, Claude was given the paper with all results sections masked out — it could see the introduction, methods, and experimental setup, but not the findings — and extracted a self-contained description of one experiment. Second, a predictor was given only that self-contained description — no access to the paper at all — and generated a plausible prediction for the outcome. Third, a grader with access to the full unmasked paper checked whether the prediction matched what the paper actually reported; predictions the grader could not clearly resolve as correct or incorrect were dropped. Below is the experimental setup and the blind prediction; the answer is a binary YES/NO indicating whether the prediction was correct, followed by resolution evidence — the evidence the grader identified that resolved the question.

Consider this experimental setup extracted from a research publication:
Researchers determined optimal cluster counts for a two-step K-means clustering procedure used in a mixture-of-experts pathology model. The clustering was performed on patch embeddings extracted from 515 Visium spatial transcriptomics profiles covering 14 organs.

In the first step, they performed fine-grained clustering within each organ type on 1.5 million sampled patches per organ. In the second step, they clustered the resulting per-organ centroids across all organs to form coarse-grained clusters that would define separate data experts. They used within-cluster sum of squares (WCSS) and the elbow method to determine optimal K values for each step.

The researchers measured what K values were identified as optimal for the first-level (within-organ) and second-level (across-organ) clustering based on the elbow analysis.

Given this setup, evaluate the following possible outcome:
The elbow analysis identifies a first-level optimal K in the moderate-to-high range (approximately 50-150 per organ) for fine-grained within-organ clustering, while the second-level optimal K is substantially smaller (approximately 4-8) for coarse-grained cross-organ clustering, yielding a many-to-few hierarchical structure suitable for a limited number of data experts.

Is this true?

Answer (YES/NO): NO